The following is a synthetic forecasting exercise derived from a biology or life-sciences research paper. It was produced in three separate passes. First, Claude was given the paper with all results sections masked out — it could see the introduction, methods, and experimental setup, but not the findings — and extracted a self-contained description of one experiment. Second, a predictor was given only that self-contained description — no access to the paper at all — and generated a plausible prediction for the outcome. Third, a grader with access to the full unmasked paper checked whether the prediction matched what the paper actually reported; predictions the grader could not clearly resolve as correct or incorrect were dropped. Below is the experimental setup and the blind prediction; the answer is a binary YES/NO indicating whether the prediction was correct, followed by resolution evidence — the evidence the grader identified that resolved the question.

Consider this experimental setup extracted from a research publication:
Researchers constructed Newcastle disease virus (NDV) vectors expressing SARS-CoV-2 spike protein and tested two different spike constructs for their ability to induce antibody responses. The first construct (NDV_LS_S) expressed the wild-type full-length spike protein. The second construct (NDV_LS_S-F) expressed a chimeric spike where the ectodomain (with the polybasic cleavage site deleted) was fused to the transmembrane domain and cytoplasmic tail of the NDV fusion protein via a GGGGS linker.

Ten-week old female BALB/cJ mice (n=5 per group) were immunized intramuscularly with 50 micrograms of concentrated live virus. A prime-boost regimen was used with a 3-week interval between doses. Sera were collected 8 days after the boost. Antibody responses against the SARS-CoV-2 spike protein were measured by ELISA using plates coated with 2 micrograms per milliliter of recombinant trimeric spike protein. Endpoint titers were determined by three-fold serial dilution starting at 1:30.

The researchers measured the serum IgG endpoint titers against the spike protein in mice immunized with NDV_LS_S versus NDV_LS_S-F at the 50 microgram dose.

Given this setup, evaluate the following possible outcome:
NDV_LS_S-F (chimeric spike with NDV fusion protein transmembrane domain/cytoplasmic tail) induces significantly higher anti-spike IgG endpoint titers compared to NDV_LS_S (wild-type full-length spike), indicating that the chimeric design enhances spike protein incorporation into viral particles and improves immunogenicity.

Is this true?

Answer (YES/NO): NO